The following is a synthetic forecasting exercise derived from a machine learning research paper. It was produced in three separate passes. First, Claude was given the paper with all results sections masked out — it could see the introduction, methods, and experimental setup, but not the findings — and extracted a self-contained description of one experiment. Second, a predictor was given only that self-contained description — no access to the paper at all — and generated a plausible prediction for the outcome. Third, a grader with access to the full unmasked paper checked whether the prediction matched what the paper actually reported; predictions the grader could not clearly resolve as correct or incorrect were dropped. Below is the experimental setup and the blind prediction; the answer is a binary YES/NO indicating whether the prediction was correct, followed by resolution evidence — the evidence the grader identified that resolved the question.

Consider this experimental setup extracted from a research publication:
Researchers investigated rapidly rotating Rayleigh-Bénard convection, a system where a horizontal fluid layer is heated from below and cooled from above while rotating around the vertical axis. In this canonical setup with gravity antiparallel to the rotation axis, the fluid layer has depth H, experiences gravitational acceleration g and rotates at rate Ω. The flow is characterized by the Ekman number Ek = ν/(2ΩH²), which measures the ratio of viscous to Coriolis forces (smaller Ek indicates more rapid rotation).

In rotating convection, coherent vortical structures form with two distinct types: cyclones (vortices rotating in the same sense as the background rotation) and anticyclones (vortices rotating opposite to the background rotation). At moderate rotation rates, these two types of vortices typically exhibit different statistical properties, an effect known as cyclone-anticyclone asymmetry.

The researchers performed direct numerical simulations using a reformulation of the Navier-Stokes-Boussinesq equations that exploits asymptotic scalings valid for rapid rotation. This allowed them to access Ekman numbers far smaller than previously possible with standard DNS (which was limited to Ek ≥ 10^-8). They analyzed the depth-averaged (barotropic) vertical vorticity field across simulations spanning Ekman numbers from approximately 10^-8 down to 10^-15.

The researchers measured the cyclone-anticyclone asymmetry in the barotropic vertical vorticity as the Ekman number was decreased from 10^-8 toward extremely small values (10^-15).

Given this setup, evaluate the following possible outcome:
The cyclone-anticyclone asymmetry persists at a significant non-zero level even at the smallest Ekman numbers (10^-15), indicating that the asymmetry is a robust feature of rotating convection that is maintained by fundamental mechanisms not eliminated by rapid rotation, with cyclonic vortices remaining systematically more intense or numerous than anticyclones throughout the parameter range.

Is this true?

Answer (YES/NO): NO